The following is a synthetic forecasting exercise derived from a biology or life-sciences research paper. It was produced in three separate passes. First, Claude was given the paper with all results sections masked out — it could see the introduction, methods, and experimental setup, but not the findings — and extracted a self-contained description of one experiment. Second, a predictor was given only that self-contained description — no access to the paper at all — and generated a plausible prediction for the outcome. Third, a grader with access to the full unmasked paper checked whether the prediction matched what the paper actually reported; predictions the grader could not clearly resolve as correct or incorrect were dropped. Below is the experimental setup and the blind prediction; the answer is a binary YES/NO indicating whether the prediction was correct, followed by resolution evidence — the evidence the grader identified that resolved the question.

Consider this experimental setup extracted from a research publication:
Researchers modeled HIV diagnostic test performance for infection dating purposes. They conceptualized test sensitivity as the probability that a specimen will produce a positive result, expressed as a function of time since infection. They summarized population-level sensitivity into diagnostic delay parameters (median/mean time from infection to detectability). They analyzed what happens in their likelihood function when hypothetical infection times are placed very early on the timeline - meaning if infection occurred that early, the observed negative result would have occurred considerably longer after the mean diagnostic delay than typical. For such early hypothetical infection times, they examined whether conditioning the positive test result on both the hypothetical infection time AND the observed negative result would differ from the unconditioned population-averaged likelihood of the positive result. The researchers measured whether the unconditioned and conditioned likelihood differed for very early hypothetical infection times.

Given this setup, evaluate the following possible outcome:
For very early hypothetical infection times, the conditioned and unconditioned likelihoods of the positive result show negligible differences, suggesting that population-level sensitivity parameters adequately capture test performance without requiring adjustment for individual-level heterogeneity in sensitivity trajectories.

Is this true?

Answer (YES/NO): YES